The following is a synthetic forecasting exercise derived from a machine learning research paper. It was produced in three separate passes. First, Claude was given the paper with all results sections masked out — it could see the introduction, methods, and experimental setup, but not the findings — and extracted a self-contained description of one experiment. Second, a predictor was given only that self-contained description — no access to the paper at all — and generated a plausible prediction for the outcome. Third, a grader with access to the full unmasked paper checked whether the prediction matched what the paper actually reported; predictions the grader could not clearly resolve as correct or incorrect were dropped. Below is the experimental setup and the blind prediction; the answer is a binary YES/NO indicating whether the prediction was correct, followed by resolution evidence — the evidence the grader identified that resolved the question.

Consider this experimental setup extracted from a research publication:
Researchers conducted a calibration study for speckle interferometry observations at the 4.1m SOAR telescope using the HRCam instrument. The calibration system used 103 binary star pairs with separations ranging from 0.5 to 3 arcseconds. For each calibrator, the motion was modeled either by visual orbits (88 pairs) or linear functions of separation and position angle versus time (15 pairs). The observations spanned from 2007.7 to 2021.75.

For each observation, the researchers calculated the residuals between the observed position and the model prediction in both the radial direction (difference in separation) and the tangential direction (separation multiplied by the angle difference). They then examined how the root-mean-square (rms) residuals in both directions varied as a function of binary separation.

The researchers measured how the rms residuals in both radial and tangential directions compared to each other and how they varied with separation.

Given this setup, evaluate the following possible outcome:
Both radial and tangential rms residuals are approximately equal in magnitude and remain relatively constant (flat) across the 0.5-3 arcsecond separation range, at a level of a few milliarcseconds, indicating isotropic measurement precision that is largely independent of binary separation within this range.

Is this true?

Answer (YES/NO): NO